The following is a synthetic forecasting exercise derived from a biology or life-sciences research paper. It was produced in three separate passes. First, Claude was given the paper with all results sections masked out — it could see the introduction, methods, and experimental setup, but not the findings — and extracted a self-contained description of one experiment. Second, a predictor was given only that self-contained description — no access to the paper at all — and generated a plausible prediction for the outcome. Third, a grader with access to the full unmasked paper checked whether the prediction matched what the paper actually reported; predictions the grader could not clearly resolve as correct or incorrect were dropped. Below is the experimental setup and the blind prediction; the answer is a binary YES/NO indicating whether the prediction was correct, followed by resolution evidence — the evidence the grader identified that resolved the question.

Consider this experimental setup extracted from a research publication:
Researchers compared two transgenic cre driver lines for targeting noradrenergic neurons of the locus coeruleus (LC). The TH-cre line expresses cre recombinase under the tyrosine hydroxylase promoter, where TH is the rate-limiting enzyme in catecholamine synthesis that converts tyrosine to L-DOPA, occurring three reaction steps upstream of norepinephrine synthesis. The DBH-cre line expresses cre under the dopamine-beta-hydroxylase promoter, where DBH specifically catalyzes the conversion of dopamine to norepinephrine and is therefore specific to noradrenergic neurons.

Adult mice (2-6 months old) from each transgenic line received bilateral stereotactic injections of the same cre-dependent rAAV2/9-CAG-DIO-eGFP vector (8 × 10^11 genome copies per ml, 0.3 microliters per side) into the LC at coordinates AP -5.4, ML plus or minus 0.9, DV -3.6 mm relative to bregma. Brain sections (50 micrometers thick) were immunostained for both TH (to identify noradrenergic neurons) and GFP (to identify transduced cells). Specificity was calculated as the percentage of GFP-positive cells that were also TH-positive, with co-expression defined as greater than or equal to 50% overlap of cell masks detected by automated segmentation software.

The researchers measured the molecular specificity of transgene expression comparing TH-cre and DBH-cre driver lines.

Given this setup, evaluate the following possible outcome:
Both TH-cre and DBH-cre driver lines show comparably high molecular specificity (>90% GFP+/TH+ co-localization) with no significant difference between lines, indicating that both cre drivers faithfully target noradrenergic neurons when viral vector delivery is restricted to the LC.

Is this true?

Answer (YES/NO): NO